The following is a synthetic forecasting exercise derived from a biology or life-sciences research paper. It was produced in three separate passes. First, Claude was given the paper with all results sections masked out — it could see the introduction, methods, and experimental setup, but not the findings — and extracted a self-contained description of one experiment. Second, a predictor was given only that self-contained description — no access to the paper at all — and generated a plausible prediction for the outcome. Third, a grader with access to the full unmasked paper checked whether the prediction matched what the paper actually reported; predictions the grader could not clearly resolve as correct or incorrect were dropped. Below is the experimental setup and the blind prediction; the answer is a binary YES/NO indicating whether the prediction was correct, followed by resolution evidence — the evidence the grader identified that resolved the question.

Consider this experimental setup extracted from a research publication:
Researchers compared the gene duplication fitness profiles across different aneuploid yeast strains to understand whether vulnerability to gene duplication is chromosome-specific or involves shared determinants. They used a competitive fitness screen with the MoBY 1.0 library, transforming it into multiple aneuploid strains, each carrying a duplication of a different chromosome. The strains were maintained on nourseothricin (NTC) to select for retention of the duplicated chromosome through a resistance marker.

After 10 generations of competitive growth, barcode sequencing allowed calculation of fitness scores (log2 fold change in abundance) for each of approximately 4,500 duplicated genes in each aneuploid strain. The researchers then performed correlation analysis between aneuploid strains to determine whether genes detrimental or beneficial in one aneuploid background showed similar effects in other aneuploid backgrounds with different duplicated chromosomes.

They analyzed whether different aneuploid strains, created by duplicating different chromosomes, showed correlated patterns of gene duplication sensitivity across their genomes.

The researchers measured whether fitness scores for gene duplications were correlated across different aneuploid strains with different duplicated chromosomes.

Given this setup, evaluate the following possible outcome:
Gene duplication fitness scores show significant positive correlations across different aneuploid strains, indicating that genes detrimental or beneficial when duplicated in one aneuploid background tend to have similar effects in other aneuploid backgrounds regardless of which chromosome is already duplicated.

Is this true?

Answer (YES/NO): YES